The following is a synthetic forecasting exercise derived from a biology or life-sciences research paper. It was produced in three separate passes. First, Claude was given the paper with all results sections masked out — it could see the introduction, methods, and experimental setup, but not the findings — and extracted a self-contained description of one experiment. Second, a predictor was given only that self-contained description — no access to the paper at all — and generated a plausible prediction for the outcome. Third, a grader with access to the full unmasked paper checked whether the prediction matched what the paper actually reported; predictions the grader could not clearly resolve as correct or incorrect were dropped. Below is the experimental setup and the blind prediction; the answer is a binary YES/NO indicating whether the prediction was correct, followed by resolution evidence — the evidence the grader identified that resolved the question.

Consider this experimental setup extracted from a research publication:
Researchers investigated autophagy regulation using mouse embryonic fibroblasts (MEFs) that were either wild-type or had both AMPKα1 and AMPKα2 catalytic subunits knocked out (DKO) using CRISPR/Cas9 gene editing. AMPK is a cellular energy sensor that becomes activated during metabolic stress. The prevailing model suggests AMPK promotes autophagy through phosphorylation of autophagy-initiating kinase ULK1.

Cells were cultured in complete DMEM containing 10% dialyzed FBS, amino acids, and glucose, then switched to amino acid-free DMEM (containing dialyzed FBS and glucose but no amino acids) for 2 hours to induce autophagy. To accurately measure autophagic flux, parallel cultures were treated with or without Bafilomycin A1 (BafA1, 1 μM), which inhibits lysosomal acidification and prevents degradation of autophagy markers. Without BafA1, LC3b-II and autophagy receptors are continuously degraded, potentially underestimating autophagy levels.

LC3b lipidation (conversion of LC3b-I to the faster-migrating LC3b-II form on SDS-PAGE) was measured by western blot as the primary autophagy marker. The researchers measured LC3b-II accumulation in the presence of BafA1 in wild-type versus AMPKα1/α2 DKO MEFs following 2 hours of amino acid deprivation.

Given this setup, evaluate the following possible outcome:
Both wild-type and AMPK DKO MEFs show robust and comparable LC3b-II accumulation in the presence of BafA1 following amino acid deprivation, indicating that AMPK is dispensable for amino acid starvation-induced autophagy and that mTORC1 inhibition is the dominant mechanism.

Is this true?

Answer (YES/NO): YES